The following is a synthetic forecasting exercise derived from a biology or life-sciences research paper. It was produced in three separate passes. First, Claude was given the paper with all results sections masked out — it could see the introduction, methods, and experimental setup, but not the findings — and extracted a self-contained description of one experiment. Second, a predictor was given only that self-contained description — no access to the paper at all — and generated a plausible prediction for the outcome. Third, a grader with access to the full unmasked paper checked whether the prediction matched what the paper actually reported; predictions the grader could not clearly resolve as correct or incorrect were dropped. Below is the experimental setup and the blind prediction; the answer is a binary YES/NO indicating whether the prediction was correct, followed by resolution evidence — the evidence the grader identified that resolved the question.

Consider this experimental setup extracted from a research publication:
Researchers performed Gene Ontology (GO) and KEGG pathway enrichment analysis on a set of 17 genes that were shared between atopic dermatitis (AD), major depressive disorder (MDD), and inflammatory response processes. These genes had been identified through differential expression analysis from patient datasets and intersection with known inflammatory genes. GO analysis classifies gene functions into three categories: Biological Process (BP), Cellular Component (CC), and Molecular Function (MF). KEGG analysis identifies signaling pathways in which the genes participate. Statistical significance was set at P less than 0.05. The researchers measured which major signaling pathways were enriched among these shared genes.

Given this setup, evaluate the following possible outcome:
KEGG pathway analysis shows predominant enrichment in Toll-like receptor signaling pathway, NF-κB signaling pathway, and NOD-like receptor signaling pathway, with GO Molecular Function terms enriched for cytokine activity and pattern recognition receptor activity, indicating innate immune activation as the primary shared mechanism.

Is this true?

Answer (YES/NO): NO